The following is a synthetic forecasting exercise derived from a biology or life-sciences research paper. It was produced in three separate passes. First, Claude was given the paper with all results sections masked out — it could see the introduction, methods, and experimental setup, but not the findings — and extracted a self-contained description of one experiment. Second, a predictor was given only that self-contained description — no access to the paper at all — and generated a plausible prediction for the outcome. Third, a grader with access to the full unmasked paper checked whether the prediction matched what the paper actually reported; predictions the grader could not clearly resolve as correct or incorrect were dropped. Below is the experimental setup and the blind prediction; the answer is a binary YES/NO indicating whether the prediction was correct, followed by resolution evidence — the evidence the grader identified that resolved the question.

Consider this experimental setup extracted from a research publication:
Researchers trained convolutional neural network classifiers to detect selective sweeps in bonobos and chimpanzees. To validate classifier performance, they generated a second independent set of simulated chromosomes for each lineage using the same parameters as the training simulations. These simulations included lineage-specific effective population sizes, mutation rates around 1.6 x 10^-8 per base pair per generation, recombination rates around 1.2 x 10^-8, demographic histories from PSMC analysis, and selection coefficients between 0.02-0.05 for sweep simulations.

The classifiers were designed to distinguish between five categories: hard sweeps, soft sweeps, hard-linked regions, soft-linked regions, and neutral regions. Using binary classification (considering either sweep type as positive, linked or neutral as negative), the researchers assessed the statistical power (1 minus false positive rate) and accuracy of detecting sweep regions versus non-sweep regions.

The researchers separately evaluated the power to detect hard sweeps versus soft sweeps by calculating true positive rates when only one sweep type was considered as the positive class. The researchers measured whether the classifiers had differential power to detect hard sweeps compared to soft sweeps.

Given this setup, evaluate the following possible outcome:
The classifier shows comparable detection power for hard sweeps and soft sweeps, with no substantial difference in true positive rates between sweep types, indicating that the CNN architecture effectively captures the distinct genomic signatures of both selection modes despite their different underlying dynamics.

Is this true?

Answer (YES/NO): NO